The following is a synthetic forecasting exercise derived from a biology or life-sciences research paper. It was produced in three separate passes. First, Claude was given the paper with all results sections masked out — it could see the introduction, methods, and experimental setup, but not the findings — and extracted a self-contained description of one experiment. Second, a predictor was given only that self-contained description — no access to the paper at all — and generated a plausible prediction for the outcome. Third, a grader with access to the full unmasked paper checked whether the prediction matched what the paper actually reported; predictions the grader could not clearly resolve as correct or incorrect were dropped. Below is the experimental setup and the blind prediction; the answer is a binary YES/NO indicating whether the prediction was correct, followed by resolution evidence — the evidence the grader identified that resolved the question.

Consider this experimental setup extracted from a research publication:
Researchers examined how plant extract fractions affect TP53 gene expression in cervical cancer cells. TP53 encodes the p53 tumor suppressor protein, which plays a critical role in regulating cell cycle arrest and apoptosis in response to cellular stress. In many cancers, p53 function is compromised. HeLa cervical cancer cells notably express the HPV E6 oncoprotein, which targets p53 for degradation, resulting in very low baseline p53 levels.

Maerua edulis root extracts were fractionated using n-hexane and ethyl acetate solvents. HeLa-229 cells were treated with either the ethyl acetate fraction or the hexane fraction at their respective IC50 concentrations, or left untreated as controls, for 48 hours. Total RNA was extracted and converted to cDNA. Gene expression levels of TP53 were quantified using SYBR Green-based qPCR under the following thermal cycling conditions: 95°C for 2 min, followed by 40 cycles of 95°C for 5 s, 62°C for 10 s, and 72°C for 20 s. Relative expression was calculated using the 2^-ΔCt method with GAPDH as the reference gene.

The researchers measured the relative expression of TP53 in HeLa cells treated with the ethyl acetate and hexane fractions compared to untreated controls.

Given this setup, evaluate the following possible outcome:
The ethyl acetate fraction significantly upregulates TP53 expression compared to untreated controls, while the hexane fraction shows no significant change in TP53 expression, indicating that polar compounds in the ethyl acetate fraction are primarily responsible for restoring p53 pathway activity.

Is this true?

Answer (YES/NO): YES